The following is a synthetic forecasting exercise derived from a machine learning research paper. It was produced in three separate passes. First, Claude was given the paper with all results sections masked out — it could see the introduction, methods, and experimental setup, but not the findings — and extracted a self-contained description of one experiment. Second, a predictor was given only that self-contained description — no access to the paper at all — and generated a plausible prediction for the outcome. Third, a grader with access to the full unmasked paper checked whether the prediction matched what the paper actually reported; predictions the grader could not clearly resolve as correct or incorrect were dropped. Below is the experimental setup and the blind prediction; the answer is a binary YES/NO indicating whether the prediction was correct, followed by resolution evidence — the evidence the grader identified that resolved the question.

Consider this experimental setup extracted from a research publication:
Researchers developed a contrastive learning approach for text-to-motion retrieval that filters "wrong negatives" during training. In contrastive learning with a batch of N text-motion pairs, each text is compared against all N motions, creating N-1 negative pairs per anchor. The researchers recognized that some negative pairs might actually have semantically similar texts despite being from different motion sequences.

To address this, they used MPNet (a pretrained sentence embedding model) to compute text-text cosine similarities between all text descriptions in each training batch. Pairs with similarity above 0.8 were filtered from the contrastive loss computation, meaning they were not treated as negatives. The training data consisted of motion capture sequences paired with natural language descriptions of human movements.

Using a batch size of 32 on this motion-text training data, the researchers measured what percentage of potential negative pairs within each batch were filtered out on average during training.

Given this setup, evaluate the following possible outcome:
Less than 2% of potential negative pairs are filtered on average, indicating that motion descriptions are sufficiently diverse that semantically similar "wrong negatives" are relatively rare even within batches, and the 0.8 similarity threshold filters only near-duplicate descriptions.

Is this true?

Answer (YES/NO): NO